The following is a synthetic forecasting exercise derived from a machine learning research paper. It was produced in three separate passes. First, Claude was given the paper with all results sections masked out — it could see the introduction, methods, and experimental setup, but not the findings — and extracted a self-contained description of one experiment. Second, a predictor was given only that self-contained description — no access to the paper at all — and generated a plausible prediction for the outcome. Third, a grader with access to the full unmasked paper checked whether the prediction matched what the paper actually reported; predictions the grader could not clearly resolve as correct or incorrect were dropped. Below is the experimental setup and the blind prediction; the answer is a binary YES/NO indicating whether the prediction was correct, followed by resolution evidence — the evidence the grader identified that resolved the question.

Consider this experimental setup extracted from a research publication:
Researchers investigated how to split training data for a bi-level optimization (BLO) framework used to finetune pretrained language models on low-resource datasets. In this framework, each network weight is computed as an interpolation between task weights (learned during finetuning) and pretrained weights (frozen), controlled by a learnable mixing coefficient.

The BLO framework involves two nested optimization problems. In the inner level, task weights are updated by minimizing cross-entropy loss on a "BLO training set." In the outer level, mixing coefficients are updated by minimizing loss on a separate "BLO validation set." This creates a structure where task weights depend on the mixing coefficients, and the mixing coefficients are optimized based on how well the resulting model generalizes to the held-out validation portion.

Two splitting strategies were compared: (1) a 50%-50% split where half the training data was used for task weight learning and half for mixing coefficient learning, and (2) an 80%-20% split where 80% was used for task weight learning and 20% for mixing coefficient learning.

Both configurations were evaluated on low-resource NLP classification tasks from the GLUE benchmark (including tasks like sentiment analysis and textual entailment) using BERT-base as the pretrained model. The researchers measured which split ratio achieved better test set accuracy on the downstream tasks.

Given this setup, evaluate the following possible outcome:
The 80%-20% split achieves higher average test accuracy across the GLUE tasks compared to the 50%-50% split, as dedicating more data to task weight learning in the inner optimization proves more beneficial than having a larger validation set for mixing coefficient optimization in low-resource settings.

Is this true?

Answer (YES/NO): YES